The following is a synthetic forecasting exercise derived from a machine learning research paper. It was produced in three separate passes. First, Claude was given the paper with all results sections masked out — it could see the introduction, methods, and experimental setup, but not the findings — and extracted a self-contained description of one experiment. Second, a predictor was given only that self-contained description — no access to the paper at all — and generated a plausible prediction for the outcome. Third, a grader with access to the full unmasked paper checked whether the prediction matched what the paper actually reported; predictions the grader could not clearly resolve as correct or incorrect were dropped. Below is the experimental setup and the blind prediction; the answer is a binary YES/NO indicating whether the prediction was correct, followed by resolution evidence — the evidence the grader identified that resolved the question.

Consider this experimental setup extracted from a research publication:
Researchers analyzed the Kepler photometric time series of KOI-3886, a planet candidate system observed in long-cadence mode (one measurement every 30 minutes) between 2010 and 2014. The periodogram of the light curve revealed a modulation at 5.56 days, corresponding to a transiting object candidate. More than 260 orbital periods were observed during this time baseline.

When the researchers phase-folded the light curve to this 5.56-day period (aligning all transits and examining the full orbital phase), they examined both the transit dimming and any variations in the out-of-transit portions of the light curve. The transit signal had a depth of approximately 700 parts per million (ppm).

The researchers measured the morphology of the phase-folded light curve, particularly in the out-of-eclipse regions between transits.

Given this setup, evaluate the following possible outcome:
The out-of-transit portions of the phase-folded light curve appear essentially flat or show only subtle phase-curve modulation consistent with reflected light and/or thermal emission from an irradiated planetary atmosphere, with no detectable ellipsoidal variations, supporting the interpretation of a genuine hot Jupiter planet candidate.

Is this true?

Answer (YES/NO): NO